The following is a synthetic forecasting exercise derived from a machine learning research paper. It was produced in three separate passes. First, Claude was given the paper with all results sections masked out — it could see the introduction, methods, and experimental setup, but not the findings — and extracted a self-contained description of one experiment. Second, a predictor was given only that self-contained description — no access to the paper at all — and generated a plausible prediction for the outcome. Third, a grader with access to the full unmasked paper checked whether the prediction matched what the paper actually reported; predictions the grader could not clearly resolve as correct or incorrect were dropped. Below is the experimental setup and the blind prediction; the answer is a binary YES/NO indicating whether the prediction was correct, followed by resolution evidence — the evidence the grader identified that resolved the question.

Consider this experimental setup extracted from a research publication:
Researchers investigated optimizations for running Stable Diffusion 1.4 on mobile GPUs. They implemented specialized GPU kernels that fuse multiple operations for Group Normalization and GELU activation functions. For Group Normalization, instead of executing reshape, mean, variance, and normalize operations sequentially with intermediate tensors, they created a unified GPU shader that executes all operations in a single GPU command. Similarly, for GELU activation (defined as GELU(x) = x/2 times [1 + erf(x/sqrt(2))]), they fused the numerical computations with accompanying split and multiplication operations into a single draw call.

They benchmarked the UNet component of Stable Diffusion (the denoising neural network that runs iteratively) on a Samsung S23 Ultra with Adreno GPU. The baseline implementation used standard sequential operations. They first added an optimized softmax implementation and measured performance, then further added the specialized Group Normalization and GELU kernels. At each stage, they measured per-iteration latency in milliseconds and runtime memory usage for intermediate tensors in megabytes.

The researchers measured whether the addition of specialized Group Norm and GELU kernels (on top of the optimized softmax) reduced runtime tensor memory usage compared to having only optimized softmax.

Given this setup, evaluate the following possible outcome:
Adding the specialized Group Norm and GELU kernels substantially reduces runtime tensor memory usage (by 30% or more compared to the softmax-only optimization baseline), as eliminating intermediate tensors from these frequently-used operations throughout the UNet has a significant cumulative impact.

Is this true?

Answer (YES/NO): NO